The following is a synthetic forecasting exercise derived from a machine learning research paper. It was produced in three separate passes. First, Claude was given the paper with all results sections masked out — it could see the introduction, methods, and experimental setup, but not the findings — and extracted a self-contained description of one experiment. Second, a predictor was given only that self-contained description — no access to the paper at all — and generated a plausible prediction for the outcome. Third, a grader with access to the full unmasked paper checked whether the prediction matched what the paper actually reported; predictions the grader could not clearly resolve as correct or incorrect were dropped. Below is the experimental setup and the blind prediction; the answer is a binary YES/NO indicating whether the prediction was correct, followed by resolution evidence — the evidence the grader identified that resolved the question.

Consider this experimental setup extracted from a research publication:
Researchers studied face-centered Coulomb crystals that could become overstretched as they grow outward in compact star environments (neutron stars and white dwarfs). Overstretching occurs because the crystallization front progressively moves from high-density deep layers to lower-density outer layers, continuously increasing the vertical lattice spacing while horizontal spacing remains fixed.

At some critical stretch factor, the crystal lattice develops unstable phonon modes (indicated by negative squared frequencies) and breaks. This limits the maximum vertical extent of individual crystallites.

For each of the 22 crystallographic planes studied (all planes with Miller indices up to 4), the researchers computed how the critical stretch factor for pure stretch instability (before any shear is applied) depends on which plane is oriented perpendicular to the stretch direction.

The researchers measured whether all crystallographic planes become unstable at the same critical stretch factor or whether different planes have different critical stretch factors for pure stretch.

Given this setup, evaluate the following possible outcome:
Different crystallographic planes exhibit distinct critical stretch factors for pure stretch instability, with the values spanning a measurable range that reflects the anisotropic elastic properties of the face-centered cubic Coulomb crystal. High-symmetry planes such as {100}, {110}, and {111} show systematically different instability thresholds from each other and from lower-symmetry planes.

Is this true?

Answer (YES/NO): YES